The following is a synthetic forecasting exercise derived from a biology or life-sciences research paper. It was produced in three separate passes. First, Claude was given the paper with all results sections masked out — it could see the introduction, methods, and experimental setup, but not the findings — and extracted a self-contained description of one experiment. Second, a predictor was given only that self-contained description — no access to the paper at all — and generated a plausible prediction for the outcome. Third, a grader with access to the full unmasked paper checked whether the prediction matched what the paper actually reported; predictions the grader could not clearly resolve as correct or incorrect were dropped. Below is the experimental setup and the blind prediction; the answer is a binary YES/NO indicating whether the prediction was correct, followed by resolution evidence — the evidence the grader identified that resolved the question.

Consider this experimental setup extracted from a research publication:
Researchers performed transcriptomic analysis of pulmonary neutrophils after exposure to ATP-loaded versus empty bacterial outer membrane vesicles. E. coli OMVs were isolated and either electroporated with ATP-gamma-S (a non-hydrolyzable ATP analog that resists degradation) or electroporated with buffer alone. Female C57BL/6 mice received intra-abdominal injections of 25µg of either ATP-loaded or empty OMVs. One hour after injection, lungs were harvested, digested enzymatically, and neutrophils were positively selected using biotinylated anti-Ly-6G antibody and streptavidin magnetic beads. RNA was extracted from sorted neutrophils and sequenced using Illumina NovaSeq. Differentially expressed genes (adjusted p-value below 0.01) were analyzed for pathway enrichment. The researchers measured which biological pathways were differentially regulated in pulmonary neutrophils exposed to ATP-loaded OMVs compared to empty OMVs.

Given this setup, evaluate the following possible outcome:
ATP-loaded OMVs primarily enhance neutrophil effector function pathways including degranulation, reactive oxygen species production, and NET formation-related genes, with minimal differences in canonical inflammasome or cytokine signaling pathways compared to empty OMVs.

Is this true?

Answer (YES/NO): NO